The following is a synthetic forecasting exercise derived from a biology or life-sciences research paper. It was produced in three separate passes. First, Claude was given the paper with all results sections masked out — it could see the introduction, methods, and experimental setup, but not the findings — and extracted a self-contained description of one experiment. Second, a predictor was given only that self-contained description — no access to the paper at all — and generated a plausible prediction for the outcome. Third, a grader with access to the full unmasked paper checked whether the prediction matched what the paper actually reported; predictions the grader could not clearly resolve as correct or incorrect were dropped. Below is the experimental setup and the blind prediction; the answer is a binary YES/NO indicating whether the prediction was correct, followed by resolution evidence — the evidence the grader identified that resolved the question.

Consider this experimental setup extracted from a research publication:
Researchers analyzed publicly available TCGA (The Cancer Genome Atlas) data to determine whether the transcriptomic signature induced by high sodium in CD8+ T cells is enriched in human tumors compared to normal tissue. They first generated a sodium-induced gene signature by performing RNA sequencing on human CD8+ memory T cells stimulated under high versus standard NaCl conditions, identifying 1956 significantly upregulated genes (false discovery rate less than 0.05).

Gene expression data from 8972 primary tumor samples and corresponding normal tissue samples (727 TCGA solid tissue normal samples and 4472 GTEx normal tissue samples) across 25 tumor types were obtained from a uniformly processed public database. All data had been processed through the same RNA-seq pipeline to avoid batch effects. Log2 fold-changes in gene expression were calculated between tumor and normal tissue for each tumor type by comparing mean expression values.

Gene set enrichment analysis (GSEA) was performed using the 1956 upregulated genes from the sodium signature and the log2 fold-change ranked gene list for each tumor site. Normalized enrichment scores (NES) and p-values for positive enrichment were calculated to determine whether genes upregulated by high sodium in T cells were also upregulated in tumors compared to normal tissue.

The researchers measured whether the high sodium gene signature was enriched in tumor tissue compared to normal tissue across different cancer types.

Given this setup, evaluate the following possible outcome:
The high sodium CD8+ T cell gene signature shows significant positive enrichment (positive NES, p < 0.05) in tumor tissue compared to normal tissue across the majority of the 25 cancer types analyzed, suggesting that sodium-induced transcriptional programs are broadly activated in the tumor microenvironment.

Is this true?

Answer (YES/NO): YES